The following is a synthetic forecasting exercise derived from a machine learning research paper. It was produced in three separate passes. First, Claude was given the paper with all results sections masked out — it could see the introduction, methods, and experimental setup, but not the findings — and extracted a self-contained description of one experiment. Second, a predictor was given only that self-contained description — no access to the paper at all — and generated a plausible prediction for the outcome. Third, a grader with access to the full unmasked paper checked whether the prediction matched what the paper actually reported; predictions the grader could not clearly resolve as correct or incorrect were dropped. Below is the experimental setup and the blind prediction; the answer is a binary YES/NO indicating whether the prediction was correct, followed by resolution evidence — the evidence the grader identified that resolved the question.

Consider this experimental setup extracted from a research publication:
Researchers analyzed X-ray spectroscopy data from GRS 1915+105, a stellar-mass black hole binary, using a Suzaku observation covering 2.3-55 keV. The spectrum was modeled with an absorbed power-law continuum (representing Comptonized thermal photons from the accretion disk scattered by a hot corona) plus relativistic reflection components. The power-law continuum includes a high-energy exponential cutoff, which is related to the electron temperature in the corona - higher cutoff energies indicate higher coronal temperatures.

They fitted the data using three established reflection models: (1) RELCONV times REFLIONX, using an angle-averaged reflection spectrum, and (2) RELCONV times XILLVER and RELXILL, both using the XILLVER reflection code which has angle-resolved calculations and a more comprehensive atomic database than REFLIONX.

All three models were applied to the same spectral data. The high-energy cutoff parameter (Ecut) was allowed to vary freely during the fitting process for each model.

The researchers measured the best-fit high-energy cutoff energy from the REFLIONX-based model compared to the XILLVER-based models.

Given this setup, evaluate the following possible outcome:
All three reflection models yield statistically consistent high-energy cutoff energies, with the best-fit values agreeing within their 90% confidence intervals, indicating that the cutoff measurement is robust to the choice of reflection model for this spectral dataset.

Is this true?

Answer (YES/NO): NO